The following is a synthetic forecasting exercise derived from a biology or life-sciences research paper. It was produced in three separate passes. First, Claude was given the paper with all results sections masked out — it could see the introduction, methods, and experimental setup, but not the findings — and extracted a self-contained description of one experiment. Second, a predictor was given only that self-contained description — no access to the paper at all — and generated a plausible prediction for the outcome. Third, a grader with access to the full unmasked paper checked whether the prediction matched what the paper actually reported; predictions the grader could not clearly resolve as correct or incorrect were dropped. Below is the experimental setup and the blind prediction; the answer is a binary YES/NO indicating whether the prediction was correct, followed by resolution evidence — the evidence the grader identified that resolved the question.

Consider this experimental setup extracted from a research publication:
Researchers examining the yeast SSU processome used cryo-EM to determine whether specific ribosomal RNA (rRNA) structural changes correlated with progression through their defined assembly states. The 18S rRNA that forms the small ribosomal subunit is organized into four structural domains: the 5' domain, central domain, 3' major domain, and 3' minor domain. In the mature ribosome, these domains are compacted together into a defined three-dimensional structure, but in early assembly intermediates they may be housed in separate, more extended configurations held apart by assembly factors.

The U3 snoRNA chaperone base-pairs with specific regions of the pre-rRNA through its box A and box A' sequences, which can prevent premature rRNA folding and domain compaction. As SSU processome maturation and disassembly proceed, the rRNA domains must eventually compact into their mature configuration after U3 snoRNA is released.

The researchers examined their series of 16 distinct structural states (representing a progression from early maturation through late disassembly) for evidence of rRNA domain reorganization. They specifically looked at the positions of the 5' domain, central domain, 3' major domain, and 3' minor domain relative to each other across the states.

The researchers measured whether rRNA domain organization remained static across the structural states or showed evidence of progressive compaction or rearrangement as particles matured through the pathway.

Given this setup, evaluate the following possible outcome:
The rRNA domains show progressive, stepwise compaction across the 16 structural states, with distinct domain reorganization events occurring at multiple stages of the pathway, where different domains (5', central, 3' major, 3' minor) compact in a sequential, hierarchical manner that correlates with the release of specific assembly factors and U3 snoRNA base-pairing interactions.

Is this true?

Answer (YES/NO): NO